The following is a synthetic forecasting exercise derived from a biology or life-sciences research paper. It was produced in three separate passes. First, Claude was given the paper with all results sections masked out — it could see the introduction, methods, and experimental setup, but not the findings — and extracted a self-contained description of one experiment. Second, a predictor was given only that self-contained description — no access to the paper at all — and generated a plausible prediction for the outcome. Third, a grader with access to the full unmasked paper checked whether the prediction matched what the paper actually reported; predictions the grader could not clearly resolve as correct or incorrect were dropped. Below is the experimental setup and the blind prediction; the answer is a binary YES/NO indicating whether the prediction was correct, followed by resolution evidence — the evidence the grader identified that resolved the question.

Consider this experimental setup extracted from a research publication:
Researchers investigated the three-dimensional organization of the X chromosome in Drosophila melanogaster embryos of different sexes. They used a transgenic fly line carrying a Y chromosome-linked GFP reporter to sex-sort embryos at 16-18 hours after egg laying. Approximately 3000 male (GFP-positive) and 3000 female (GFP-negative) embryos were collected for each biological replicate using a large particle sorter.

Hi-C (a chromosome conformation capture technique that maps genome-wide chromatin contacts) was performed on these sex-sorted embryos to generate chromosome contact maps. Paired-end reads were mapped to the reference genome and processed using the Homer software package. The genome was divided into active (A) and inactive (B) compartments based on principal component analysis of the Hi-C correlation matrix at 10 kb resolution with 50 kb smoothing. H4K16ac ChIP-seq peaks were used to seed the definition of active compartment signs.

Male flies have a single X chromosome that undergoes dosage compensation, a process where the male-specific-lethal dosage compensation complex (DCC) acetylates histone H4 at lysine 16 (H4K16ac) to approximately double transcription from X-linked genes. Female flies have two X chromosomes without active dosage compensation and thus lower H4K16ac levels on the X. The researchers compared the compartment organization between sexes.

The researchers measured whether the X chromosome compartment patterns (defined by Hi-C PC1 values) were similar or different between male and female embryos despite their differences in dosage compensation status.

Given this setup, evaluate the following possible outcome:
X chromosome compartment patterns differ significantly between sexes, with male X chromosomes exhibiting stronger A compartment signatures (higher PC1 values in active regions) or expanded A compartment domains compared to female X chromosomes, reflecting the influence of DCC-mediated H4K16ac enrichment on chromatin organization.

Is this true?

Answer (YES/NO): NO